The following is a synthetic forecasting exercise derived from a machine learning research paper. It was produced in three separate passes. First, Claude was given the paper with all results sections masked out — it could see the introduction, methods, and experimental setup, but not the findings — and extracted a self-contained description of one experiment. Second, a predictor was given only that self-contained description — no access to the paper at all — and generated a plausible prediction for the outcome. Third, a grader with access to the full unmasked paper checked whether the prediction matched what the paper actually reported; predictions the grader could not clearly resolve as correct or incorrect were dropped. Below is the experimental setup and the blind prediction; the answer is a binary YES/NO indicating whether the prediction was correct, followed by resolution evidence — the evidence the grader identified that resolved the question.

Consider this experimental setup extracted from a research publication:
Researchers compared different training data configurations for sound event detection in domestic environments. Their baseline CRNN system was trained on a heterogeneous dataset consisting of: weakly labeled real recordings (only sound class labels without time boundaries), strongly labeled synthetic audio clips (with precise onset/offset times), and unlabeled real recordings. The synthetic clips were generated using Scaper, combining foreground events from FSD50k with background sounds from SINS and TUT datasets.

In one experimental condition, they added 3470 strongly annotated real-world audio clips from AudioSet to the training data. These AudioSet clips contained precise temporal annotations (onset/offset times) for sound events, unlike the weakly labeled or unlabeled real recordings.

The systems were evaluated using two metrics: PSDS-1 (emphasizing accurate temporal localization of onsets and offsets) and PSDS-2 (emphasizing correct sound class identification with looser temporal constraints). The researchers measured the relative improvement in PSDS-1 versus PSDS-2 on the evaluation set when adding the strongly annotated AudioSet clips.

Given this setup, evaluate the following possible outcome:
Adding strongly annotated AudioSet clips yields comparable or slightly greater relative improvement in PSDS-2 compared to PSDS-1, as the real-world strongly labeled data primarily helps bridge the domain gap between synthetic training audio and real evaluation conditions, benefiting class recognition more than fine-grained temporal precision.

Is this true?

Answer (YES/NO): NO